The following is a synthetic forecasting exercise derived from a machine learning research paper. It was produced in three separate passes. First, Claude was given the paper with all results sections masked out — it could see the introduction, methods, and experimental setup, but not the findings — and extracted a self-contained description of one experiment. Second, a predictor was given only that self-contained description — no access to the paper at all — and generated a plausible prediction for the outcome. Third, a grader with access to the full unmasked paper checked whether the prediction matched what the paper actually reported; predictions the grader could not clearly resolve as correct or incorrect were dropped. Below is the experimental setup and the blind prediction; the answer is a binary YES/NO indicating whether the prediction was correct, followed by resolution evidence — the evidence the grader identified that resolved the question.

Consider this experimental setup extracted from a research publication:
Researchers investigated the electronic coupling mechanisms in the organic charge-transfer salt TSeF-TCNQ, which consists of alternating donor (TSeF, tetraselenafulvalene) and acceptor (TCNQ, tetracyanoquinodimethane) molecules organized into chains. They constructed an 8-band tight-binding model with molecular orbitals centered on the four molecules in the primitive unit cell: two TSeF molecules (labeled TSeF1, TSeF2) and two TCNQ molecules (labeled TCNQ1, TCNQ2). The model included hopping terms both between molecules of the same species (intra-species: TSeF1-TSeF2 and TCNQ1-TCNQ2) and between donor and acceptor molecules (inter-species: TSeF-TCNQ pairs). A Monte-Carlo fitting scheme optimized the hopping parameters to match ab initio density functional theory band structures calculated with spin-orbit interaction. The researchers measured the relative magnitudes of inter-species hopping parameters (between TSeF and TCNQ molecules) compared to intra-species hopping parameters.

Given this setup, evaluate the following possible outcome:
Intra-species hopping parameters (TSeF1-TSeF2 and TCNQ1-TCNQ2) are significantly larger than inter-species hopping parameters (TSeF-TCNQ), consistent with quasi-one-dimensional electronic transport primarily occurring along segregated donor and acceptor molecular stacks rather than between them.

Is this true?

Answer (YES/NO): NO